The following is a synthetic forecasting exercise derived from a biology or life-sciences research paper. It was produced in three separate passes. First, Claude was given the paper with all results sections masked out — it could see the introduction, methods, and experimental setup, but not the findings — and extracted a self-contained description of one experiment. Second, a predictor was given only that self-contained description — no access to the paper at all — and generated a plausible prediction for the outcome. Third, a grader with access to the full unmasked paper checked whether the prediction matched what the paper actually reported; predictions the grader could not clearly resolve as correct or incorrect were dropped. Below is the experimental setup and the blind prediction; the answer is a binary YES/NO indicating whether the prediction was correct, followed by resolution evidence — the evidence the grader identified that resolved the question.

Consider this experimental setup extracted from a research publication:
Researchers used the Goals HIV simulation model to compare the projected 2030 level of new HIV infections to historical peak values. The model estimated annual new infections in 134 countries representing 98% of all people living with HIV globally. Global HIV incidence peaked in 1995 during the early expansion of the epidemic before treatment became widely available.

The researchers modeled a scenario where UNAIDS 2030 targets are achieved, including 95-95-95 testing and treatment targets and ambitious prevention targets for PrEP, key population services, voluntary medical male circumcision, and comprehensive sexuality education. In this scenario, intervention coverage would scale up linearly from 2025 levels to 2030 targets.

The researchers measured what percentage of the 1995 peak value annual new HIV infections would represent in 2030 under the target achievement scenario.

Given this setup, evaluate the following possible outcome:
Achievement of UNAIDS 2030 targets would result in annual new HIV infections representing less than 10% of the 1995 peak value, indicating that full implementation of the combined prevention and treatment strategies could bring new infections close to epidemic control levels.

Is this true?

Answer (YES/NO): YES